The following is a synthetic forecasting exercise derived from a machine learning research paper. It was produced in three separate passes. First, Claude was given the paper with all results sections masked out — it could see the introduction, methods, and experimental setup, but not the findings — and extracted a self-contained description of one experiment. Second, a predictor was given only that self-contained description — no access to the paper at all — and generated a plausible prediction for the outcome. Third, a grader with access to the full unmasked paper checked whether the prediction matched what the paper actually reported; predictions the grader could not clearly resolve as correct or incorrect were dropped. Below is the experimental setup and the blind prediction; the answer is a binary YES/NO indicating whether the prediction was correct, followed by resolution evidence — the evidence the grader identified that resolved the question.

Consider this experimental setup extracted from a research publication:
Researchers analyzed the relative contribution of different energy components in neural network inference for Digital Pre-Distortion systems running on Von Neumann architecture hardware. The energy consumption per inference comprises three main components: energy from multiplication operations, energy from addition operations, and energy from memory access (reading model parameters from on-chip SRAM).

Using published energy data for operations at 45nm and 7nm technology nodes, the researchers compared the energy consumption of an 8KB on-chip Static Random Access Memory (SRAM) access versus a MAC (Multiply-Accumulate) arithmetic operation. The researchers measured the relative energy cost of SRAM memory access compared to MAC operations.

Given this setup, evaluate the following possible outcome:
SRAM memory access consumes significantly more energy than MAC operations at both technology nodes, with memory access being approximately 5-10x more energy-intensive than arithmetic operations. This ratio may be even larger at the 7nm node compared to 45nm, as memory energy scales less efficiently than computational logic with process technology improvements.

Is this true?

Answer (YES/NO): NO